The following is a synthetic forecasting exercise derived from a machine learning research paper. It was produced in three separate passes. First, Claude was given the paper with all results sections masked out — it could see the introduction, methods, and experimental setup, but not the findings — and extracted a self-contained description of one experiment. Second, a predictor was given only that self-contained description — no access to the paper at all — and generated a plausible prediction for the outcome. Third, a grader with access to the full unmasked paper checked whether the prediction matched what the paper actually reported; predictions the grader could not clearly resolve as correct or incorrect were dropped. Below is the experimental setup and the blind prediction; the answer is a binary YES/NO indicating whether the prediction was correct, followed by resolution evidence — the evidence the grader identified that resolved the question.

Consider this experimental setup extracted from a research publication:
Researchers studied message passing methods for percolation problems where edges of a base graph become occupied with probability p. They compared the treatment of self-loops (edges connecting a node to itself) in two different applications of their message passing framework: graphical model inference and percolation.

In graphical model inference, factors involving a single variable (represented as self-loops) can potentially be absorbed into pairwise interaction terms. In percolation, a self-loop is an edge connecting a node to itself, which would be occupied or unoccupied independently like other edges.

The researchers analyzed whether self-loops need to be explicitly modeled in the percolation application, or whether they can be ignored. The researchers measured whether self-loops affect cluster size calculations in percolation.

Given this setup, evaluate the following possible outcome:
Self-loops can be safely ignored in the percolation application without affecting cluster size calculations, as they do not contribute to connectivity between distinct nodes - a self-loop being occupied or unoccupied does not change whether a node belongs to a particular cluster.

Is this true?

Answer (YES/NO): YES